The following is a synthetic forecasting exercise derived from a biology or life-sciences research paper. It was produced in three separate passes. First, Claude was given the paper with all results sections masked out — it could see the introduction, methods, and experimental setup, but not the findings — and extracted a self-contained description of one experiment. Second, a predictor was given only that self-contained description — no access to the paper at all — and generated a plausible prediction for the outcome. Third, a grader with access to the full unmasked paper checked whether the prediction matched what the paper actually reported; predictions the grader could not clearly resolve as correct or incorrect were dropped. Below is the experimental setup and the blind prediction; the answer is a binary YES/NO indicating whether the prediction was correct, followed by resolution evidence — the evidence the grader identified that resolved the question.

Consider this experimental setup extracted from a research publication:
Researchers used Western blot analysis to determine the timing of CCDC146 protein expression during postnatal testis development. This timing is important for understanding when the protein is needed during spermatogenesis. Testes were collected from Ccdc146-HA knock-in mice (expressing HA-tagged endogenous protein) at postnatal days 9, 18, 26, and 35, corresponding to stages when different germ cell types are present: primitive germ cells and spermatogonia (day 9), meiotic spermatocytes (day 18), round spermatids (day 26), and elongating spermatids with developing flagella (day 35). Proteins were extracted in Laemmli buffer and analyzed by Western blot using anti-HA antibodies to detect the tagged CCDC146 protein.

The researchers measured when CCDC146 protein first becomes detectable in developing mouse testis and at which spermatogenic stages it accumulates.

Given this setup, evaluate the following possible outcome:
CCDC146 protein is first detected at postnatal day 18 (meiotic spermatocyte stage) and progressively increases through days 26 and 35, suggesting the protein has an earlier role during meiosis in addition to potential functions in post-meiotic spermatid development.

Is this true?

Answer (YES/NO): NO